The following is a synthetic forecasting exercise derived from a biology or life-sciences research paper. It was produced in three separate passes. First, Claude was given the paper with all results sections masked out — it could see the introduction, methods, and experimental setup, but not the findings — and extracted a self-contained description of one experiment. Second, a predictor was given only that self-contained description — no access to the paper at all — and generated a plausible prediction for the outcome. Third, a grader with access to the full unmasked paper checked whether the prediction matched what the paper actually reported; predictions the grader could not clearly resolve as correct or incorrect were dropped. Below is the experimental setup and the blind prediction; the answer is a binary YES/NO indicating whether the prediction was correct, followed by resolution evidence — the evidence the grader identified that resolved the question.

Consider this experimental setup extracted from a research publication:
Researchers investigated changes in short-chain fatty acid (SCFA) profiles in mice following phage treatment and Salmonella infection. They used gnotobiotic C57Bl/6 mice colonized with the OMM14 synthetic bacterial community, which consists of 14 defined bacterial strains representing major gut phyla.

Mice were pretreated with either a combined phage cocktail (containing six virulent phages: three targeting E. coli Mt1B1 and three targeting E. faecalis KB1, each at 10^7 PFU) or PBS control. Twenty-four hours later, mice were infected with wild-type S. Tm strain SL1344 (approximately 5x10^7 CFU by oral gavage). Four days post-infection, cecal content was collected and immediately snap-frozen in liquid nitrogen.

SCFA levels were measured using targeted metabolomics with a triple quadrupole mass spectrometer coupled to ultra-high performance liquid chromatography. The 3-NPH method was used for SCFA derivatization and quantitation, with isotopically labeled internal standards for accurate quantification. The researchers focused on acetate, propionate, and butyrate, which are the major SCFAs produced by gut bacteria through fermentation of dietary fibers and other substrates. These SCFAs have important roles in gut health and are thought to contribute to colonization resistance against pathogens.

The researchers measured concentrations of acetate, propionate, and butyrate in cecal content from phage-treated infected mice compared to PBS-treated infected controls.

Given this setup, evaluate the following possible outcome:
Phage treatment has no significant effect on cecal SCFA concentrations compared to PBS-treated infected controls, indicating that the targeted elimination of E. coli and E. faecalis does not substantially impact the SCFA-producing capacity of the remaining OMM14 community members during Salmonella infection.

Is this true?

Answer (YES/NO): YES